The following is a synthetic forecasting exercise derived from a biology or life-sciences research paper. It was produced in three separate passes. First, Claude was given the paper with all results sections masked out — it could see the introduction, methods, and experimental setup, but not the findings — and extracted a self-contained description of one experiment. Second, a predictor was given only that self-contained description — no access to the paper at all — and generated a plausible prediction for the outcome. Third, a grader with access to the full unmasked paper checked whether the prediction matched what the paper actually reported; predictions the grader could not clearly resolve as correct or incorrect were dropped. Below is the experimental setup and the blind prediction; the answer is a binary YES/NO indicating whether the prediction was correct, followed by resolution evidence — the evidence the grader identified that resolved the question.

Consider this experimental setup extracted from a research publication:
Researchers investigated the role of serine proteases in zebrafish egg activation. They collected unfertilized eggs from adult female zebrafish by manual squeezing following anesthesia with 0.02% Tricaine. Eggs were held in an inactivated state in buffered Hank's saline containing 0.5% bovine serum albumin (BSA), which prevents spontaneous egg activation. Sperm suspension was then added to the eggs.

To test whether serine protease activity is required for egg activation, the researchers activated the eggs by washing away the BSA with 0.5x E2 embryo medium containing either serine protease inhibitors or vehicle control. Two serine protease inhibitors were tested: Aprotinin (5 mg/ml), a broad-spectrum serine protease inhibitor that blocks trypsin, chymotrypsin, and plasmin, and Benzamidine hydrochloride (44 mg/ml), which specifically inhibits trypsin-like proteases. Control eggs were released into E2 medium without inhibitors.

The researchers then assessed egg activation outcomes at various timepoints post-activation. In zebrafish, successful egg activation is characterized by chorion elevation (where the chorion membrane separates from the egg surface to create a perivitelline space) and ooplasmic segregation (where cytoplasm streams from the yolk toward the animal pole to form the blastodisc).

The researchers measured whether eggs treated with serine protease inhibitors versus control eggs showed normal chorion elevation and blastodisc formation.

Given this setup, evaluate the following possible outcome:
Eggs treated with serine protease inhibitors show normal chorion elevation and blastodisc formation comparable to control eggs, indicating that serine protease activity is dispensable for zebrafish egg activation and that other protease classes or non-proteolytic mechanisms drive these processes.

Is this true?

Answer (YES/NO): NO